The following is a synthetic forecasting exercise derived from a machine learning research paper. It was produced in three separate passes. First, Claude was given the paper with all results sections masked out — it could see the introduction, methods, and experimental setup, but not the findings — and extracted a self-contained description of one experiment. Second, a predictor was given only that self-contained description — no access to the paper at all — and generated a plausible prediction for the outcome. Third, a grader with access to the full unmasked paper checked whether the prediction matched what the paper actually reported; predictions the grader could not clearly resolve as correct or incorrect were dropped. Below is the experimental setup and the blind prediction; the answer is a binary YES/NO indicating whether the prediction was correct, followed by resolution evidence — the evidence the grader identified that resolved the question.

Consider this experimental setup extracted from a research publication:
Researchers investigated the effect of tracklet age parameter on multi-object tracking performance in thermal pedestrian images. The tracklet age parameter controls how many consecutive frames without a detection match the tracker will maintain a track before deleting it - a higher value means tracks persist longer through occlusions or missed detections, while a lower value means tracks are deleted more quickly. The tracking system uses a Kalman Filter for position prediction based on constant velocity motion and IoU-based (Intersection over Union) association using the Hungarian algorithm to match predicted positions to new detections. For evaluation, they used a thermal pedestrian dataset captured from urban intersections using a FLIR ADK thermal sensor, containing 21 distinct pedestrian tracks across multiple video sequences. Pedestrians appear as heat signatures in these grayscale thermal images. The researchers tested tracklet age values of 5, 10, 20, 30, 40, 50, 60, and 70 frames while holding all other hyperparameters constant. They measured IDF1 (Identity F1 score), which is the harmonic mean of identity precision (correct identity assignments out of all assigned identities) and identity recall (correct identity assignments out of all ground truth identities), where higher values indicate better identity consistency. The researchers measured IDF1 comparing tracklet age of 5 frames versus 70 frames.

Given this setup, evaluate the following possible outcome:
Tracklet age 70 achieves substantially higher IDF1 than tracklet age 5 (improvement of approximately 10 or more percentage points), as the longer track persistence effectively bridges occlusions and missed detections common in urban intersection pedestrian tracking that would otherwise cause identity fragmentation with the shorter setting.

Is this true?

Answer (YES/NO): NO